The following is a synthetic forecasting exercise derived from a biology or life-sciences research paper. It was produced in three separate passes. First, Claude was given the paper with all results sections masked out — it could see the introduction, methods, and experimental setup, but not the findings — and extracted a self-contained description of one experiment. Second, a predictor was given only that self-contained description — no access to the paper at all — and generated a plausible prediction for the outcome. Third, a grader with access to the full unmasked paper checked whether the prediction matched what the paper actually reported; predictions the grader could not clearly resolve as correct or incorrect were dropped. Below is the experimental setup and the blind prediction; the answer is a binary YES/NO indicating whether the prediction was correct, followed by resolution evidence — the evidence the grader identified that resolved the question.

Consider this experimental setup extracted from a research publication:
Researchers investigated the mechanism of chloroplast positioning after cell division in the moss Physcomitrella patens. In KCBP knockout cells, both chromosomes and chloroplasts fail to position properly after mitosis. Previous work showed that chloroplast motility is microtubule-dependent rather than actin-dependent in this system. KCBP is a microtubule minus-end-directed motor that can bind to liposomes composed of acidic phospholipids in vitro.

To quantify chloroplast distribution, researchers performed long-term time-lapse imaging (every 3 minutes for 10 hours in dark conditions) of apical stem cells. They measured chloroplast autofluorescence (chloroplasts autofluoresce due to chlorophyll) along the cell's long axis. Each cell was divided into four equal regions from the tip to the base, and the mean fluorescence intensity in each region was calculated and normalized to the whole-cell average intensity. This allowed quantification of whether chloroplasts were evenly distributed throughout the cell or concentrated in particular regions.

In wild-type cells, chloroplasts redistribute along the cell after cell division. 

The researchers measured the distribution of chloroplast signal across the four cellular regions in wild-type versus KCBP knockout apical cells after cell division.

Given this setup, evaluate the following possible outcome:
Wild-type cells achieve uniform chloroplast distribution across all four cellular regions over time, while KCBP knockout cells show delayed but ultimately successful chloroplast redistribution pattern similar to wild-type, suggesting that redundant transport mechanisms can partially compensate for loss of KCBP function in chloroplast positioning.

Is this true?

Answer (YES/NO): NO